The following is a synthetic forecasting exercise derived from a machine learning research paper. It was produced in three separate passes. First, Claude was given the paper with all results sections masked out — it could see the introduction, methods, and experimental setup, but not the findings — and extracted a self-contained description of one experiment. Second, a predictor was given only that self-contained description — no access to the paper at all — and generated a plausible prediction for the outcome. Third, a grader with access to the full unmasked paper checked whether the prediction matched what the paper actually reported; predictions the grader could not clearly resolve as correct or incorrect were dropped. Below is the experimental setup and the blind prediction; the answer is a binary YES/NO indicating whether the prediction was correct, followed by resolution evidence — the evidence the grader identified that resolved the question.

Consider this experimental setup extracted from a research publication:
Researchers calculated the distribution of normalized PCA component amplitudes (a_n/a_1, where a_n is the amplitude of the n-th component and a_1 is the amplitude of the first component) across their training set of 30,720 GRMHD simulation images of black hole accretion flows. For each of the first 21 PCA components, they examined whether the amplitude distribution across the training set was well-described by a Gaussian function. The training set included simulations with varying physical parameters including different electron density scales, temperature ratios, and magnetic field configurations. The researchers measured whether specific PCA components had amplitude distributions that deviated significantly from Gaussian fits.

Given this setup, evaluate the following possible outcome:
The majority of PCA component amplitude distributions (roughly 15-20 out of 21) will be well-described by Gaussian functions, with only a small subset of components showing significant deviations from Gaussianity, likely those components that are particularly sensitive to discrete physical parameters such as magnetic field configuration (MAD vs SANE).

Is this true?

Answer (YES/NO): NO